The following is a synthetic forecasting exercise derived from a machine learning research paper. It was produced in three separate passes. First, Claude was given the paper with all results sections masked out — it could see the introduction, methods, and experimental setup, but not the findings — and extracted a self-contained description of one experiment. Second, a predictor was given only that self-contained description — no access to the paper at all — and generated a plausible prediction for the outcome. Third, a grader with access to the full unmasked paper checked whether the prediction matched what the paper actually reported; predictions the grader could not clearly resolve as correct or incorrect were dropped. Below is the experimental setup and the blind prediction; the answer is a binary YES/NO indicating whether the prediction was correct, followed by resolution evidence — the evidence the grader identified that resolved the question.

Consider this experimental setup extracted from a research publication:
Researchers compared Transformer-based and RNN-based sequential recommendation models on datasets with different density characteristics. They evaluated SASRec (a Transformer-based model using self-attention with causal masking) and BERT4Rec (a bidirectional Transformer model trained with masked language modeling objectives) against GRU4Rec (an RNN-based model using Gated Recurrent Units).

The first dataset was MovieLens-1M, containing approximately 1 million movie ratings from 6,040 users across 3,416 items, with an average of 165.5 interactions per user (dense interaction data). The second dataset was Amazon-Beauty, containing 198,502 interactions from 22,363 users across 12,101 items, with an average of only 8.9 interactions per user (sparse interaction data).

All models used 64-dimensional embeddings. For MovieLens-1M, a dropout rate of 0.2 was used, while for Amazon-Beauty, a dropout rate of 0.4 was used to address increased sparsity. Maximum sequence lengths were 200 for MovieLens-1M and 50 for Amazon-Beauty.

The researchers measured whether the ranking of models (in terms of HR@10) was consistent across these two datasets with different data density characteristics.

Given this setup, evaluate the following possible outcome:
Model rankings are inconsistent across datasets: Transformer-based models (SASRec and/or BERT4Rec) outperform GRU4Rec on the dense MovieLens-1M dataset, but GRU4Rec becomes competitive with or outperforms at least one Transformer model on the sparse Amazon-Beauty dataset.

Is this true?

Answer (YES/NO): NO